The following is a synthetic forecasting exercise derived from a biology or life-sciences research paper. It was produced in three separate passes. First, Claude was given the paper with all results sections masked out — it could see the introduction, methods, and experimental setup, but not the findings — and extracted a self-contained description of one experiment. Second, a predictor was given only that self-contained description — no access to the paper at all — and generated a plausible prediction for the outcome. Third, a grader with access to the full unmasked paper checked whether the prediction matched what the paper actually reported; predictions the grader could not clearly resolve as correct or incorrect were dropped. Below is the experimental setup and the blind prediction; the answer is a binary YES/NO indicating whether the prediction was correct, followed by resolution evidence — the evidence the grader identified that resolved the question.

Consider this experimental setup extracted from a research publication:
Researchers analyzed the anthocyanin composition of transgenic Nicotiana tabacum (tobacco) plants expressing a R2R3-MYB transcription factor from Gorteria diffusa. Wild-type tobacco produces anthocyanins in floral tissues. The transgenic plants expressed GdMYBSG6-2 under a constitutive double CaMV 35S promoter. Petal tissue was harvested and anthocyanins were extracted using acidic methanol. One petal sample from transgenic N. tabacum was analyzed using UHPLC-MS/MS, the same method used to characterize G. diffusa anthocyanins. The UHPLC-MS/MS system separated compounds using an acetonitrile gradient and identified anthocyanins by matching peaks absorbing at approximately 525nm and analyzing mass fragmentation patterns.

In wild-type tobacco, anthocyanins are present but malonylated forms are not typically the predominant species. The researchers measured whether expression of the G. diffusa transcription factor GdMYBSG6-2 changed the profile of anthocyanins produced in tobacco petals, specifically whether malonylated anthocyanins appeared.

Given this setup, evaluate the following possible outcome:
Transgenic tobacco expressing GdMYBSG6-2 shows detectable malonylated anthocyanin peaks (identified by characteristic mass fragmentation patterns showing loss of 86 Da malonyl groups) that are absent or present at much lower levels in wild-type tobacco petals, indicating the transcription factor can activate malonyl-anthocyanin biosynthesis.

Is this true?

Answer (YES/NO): NO